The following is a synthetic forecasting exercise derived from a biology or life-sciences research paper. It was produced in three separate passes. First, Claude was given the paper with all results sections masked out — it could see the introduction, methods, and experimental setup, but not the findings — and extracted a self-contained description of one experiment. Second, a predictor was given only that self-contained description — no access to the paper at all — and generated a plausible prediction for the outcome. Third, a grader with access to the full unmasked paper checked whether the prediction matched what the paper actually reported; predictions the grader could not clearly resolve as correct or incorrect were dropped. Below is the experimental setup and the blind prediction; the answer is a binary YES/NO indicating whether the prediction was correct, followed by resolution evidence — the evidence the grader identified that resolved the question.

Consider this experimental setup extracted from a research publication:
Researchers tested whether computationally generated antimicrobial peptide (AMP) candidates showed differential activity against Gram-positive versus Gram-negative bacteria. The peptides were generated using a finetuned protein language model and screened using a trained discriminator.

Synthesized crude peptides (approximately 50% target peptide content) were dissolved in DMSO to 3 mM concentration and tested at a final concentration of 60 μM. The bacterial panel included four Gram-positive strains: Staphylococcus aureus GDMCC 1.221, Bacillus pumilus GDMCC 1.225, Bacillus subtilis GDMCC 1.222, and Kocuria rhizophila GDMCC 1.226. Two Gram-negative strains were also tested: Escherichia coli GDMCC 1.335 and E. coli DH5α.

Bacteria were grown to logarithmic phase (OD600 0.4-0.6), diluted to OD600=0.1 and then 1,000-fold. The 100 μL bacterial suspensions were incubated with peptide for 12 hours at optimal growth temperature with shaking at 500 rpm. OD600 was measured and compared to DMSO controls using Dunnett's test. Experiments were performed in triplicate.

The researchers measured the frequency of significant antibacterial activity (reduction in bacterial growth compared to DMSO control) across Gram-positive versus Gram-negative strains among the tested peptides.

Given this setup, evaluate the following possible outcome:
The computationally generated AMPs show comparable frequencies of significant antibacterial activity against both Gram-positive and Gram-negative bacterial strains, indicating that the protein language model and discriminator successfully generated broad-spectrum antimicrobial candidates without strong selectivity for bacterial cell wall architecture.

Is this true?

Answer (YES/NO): YES